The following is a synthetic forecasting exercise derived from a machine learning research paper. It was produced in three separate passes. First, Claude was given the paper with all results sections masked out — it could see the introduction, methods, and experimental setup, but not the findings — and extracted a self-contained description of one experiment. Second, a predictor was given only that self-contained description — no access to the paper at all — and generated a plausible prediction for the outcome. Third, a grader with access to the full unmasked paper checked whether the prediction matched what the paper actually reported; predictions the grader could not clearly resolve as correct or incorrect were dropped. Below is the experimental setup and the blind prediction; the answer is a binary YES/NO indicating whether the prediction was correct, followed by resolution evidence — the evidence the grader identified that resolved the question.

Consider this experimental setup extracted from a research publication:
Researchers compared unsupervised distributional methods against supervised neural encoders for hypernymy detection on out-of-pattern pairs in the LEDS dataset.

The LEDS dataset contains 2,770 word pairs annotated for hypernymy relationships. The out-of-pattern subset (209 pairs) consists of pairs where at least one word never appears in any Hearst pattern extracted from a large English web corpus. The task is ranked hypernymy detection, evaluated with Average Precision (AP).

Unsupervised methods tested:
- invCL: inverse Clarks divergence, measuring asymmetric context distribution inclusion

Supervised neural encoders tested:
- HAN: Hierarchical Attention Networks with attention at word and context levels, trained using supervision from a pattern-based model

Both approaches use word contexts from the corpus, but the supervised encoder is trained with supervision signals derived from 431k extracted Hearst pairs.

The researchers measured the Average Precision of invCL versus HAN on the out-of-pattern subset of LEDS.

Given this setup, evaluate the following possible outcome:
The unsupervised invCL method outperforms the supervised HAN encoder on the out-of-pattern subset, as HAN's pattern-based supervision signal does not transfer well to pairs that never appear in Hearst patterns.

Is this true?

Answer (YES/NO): YES